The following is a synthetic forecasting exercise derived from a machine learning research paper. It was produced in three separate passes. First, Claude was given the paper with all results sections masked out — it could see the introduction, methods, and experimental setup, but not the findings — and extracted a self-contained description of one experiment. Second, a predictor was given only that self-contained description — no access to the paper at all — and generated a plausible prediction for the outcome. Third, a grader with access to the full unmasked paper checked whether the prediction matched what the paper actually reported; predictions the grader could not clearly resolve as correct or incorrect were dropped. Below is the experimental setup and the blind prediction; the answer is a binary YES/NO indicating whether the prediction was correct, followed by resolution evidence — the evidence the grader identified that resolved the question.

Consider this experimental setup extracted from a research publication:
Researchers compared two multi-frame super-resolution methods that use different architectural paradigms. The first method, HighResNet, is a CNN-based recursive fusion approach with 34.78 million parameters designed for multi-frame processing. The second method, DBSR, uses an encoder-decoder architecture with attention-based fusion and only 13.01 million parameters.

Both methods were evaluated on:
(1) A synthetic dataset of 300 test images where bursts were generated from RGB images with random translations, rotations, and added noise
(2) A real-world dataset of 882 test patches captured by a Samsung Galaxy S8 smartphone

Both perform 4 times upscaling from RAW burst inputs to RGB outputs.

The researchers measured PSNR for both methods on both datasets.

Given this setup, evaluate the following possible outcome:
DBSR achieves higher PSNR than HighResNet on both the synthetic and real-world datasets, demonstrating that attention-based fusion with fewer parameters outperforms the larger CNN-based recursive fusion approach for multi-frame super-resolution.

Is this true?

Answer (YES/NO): YES